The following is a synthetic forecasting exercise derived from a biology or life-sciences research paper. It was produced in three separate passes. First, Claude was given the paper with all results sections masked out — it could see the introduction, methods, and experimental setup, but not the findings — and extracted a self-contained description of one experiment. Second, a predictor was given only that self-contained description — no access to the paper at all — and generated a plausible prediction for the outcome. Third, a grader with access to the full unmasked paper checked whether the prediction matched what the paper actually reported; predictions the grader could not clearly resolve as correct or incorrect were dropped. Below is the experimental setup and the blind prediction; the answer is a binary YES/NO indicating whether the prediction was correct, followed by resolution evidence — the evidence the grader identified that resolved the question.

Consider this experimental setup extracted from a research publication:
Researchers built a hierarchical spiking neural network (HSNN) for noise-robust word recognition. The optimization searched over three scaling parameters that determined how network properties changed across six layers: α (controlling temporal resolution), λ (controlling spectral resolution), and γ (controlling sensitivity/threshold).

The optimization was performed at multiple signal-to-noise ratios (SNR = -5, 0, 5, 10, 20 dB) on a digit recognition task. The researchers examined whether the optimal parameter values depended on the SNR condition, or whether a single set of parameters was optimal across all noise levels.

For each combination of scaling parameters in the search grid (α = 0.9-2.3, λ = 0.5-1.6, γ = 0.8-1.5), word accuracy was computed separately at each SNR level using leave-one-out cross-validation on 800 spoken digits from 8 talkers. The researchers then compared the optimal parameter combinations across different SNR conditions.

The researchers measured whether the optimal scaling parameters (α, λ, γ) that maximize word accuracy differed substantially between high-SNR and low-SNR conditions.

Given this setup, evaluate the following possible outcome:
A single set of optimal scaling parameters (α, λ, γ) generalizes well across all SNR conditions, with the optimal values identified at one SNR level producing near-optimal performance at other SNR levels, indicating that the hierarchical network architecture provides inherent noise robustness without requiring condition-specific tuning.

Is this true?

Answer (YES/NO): YES